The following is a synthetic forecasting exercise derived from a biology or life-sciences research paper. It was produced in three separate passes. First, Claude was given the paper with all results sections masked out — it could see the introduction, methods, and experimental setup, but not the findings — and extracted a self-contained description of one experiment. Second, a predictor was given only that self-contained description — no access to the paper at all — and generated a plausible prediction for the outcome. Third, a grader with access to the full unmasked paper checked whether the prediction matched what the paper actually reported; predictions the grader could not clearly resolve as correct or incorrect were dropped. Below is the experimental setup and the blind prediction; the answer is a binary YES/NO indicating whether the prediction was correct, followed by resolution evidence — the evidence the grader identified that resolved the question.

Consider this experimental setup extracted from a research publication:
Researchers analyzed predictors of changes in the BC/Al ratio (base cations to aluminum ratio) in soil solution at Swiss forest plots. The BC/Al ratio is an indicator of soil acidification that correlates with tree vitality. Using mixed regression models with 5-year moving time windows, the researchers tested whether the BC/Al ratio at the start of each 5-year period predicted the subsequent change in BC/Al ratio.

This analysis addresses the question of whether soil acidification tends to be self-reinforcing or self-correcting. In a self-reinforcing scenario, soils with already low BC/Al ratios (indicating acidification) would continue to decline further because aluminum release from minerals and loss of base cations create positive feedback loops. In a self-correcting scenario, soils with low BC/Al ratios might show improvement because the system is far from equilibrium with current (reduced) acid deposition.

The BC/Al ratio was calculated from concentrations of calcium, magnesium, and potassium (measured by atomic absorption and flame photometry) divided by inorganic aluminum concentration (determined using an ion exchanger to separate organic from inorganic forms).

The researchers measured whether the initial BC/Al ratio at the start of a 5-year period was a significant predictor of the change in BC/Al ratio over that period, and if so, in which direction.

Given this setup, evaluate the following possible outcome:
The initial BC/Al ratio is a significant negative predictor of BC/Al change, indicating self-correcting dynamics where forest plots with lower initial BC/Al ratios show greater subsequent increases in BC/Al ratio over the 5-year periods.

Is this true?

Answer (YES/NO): NO